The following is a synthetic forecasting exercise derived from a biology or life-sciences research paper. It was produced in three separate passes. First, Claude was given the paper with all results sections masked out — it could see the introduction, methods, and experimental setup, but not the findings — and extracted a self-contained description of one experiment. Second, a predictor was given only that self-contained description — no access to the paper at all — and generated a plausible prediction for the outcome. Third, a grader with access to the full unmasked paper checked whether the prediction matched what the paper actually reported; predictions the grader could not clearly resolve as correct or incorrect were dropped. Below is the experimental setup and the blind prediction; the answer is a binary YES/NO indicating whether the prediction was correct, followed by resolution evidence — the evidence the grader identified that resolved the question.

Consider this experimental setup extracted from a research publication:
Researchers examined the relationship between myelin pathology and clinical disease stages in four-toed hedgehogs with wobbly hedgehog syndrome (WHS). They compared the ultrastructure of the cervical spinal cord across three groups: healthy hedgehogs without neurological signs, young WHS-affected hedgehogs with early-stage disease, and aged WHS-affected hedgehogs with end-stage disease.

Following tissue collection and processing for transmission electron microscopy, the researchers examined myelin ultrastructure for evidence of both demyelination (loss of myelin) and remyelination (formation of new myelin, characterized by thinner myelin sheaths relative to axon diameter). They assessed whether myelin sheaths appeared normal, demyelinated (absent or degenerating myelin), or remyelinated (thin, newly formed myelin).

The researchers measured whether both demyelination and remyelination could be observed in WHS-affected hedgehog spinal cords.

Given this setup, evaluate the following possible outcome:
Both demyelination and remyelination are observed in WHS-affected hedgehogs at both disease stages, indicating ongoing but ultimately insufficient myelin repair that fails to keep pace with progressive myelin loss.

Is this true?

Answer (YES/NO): YES